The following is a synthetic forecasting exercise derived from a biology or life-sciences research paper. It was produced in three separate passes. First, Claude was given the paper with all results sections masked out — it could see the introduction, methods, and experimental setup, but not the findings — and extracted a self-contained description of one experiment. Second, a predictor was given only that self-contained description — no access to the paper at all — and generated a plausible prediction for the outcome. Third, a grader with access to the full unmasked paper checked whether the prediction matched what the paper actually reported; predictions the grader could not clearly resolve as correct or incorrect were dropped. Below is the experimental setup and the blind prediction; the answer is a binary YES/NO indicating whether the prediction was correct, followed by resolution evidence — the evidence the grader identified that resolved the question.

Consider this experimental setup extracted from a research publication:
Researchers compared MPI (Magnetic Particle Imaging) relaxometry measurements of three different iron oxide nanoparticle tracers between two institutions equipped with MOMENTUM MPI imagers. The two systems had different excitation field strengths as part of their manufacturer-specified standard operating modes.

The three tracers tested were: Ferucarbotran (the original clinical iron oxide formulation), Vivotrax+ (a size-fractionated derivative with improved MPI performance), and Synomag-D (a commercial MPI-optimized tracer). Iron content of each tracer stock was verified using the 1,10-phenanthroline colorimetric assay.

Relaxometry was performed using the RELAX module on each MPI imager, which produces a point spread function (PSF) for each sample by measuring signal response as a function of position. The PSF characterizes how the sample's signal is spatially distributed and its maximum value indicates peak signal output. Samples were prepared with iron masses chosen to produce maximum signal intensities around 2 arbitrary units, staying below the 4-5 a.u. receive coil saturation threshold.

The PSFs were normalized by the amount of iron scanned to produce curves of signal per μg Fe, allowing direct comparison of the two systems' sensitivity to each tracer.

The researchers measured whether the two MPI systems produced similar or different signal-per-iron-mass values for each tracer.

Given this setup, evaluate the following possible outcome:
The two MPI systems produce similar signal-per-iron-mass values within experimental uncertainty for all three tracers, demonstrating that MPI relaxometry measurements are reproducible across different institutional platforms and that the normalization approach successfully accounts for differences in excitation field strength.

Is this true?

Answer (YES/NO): NO